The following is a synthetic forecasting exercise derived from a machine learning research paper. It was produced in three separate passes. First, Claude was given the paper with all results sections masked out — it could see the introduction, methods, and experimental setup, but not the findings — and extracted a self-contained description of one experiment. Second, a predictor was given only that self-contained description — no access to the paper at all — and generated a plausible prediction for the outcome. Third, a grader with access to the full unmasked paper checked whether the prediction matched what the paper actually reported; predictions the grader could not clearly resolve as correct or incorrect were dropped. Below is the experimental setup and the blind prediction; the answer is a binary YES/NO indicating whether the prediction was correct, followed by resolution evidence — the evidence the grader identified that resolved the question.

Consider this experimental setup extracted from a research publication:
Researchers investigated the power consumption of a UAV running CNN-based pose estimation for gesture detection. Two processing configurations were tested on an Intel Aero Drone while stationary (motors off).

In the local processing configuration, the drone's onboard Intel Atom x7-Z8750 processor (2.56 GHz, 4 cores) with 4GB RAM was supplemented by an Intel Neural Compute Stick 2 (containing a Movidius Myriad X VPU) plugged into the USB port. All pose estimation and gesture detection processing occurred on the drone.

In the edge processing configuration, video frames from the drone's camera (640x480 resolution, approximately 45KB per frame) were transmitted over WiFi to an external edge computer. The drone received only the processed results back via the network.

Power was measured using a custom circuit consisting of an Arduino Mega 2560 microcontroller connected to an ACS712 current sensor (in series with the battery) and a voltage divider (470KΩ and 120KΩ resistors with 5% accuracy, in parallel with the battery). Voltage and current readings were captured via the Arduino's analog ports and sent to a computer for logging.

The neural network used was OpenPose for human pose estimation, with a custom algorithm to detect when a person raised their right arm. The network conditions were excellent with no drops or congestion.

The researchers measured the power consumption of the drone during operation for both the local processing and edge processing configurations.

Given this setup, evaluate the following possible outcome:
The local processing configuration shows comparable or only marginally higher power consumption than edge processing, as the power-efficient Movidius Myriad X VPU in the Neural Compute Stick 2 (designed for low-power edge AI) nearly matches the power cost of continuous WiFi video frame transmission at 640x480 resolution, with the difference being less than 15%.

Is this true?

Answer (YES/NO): YES